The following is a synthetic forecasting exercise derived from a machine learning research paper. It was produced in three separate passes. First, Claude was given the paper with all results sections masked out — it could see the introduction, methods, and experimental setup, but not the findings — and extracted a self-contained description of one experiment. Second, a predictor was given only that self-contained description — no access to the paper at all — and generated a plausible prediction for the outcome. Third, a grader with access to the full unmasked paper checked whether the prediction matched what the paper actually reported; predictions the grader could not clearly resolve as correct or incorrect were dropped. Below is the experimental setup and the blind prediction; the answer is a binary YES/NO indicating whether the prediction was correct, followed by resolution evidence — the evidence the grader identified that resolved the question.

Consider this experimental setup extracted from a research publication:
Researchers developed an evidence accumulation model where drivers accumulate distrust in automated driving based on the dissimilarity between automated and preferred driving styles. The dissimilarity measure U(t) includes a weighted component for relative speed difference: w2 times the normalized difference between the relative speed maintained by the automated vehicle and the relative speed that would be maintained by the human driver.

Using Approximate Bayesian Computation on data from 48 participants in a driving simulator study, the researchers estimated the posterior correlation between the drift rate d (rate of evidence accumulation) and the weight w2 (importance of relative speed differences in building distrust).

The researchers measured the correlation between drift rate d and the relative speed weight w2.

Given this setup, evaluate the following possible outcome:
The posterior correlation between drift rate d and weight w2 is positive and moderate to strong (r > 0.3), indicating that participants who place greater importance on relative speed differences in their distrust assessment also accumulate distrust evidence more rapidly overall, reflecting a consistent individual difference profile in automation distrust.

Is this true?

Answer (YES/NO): NO